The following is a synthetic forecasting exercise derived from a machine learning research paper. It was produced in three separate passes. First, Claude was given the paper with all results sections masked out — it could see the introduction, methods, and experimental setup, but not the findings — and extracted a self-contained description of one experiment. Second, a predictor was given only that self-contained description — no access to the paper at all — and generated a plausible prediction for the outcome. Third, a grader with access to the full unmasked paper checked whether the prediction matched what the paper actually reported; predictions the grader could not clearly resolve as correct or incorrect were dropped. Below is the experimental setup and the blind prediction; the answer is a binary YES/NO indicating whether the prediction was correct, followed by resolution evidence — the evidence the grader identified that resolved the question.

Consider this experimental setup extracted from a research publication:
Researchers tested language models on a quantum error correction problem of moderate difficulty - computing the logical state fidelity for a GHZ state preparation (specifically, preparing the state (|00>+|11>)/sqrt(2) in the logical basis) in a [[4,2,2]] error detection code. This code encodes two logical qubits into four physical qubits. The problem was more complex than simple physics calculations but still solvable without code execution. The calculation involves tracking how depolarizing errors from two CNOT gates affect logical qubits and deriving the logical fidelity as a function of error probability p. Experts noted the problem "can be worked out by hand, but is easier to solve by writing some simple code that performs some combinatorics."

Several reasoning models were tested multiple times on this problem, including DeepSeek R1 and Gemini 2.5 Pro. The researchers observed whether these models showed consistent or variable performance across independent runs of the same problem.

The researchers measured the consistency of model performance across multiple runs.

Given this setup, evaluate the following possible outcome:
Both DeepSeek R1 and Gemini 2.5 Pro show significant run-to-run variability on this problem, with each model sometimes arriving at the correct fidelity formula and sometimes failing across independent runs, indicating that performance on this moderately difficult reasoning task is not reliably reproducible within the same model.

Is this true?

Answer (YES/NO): YES